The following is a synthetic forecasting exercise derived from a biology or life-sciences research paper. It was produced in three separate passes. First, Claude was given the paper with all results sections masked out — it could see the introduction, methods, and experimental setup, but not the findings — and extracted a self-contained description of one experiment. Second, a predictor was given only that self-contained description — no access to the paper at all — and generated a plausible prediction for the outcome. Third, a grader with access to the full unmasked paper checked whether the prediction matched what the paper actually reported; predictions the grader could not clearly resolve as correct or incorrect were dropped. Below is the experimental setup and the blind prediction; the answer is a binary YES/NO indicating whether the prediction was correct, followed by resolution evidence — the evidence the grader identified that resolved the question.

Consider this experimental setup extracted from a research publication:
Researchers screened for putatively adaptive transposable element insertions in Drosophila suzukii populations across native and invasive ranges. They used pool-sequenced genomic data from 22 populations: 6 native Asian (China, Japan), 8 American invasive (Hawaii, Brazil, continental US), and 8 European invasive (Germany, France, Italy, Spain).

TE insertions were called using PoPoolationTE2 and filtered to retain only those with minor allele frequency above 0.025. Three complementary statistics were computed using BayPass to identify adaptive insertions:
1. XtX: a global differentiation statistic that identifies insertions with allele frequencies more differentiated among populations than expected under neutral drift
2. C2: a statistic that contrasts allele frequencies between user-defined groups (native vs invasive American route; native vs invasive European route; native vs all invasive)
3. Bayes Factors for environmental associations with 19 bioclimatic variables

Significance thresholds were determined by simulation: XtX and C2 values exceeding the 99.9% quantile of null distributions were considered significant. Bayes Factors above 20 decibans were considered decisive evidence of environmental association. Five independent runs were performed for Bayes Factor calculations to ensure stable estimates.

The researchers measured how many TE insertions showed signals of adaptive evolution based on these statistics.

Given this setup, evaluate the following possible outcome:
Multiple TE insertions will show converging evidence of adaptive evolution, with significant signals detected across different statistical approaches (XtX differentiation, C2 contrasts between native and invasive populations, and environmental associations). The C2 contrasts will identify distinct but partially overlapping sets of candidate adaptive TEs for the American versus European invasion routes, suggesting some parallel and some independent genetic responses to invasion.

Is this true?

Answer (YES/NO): NO